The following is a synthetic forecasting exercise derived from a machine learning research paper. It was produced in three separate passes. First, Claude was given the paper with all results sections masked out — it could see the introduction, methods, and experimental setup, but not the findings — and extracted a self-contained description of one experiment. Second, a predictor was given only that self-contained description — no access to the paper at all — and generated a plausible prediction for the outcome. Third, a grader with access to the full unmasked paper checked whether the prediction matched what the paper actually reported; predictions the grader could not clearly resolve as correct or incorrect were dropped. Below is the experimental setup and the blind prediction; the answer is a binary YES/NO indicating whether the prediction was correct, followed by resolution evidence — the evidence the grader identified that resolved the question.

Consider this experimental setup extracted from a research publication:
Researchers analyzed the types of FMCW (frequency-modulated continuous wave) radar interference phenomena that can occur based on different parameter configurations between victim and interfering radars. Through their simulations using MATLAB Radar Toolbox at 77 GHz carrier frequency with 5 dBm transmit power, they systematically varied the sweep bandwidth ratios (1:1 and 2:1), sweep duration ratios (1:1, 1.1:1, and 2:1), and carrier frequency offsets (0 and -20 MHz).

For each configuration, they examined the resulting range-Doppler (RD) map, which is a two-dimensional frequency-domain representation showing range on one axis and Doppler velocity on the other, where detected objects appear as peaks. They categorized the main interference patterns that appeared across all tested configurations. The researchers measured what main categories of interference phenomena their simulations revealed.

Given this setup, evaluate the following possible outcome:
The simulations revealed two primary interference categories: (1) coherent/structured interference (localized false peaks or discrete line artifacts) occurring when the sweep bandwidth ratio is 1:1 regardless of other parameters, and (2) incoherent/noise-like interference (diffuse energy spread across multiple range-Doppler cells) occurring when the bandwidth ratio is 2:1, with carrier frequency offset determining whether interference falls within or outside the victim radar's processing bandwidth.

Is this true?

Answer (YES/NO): NO